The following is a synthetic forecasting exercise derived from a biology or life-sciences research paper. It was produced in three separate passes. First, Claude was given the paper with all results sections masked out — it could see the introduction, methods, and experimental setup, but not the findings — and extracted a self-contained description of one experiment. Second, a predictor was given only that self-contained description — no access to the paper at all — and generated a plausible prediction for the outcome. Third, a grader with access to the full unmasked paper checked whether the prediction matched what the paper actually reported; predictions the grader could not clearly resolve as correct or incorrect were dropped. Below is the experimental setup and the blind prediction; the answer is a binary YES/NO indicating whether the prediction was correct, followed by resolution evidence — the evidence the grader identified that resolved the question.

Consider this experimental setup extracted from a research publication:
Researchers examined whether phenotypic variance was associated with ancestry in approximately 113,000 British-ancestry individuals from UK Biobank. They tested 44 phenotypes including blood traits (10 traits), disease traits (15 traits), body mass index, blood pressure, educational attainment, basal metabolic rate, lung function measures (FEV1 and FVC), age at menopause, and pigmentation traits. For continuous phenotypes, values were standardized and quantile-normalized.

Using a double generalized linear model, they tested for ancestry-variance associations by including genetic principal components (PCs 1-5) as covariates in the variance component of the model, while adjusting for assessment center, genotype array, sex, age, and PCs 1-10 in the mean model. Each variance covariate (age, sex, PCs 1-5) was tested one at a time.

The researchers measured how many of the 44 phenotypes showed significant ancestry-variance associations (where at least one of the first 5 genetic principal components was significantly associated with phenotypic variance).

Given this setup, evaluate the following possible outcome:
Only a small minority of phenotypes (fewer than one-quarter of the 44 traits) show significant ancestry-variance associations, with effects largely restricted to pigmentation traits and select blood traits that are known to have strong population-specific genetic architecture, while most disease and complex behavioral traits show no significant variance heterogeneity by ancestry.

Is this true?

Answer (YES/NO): NO